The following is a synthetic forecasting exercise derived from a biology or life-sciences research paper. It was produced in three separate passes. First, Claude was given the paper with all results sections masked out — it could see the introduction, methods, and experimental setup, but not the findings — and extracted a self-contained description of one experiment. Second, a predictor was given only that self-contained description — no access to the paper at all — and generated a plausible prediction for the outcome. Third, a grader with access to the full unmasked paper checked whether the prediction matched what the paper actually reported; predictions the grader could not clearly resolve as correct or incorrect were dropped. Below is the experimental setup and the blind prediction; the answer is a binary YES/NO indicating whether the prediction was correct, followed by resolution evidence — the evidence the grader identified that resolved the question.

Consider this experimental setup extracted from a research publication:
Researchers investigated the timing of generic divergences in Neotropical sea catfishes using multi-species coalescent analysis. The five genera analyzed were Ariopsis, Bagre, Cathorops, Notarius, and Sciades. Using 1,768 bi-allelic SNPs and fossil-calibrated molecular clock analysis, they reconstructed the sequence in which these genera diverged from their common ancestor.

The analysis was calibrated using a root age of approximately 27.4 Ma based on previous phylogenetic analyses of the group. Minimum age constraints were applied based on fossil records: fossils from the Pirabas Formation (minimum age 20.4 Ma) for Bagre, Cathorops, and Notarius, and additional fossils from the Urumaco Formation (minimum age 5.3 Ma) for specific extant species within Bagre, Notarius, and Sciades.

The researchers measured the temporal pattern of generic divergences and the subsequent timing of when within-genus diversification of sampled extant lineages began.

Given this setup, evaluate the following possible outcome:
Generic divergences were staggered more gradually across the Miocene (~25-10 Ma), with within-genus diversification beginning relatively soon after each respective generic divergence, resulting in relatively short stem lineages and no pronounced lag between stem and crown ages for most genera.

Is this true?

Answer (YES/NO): NO